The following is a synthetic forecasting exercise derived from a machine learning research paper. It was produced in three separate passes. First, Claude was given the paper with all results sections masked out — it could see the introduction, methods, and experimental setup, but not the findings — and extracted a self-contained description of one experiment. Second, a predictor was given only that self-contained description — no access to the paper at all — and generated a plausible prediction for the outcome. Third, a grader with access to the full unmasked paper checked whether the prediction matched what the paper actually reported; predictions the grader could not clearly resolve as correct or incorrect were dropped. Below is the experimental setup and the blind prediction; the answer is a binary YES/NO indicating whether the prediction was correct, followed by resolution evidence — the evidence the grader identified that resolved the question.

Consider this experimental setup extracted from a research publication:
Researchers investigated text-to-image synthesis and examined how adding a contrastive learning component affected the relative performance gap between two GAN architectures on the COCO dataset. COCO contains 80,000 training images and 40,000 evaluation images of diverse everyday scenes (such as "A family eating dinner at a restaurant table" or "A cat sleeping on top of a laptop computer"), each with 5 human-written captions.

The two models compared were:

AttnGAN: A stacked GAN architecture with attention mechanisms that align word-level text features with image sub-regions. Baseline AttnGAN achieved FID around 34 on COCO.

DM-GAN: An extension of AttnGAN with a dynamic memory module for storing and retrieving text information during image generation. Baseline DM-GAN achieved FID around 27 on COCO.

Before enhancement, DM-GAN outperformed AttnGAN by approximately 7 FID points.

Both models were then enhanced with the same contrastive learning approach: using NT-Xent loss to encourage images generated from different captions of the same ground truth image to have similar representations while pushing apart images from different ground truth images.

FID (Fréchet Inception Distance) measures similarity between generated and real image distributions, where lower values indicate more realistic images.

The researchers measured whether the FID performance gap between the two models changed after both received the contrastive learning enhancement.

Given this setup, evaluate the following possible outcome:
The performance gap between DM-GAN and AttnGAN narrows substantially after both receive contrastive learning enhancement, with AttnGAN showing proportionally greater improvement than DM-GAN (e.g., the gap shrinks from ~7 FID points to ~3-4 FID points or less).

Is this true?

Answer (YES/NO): YES